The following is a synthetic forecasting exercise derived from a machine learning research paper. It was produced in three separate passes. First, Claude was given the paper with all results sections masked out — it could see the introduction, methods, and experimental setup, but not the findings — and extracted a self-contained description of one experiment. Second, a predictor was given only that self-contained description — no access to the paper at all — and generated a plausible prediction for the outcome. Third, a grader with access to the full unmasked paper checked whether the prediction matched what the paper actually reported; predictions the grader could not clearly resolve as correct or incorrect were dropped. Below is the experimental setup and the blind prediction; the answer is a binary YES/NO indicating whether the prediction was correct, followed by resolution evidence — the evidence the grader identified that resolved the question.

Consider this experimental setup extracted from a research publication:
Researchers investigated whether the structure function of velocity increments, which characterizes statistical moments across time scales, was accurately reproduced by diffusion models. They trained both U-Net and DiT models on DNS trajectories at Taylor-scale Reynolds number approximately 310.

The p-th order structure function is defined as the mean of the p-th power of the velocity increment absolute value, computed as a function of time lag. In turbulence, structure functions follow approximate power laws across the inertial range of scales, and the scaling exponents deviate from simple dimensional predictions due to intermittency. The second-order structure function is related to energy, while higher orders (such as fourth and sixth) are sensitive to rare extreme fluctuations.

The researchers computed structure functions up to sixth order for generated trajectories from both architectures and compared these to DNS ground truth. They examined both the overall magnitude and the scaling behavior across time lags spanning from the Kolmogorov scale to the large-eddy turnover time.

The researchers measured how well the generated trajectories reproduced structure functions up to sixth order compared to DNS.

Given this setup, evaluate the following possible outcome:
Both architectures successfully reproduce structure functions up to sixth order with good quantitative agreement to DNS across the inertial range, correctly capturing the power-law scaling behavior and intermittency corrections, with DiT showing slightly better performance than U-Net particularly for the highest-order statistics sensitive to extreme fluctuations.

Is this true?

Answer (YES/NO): NO